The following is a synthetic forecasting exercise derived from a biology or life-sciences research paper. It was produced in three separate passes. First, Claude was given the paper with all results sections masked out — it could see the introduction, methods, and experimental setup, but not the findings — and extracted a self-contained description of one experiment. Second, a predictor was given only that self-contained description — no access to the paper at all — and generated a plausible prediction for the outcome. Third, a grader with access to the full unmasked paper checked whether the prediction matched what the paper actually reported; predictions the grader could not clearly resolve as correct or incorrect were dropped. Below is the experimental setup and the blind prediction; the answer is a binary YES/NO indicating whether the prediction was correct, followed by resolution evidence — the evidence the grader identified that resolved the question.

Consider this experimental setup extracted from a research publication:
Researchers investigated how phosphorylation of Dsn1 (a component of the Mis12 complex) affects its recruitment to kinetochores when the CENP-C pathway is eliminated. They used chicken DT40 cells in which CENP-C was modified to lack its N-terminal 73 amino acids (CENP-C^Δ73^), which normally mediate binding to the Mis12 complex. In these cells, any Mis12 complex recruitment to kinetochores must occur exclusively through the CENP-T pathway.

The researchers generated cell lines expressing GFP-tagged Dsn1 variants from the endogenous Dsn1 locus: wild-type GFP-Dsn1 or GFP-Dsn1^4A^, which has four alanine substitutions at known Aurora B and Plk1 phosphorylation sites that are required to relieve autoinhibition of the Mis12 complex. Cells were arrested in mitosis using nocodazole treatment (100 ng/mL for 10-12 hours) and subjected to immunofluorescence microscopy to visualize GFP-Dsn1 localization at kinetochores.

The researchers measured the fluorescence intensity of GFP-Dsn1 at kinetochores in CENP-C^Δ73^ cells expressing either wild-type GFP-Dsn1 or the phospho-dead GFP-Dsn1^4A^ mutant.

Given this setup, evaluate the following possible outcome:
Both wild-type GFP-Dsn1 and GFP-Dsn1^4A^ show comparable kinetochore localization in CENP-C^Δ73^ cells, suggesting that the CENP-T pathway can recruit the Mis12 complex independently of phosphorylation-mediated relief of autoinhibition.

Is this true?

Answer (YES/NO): NO